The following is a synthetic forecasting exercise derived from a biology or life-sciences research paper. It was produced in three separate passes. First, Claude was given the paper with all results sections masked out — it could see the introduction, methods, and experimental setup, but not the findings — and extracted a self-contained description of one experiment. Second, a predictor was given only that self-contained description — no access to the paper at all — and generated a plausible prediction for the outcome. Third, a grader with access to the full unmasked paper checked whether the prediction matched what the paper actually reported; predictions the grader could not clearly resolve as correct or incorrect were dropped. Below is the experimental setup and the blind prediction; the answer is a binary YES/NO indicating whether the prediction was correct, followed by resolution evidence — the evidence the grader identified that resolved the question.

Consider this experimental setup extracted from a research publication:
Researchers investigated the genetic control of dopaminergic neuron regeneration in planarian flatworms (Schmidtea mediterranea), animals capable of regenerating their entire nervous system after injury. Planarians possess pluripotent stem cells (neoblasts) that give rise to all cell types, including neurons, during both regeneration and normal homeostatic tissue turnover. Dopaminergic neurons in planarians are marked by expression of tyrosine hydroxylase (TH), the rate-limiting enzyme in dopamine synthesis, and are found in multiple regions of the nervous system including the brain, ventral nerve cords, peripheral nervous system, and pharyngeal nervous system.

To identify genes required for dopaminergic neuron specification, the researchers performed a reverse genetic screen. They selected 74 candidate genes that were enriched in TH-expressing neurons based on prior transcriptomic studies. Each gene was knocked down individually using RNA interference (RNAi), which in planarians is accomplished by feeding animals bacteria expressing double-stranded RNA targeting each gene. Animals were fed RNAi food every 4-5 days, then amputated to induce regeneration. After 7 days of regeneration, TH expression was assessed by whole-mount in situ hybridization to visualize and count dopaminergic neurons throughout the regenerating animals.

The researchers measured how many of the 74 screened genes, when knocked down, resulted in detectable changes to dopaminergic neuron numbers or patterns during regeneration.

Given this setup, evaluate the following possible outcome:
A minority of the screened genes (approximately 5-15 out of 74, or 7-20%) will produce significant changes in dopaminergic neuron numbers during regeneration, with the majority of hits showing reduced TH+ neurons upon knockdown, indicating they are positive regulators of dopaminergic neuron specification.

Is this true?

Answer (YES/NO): YES